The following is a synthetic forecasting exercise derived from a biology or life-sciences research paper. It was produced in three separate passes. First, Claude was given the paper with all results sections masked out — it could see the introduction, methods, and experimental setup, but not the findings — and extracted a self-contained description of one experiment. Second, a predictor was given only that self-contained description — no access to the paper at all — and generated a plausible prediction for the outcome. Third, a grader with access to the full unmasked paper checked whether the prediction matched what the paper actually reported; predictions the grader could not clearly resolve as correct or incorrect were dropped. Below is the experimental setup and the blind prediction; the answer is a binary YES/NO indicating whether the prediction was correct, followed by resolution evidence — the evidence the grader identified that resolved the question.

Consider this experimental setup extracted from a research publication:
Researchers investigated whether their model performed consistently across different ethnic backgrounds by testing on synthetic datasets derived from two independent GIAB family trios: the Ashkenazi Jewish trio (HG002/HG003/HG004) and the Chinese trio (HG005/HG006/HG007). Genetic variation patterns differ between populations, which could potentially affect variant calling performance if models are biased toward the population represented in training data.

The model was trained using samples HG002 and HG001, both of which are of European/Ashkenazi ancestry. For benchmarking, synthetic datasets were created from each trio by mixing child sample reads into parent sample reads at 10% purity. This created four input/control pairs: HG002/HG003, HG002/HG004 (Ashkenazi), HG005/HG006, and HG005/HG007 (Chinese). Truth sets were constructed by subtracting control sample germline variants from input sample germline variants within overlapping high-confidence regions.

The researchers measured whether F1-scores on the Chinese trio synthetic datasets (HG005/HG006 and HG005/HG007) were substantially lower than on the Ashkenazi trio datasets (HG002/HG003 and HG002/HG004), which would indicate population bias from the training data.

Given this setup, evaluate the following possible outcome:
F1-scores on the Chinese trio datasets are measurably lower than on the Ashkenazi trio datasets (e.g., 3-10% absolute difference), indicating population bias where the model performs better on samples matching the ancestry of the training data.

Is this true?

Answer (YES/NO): NO